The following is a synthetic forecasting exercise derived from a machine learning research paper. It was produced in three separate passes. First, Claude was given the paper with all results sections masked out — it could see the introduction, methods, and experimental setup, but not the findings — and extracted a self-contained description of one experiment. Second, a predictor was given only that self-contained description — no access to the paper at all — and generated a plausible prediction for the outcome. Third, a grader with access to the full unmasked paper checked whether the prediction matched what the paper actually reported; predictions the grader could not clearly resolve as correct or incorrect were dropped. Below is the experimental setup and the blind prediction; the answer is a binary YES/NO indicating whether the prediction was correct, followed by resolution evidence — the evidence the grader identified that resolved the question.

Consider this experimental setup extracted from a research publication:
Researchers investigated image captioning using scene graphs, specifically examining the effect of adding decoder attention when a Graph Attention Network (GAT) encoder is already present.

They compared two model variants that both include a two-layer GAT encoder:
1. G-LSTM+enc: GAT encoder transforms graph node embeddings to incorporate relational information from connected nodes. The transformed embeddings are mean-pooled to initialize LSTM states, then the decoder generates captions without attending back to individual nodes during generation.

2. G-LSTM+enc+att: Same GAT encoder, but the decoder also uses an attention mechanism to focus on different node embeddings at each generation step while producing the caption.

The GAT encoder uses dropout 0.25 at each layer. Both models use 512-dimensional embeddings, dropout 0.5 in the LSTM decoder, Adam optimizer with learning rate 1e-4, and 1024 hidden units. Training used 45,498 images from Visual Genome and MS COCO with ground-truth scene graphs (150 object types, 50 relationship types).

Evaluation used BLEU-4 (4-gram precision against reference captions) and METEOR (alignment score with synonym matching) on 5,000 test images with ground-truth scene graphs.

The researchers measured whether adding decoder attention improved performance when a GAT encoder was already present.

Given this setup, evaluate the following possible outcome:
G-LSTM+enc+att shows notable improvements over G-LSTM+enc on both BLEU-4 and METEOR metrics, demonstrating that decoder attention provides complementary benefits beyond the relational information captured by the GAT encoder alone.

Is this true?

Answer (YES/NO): NO